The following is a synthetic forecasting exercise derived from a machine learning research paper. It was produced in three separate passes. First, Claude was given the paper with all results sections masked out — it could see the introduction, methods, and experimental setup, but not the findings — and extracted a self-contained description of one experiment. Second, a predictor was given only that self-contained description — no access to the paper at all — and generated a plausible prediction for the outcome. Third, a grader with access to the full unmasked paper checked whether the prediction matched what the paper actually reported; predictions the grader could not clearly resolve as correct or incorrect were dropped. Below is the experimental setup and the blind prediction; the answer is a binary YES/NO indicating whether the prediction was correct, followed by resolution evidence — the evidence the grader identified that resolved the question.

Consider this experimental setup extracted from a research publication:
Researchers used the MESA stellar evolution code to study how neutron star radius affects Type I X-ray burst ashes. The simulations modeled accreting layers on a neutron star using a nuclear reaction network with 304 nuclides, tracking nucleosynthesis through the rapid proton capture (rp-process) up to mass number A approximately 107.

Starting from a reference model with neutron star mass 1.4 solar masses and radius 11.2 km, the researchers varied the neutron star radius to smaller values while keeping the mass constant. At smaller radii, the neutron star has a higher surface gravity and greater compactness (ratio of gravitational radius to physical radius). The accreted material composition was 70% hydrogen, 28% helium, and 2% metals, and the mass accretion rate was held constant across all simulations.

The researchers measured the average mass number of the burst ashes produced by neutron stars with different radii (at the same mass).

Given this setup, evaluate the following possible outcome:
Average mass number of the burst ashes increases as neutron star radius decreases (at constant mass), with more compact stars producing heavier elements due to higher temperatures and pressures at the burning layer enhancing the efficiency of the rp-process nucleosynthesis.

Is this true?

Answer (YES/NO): YES